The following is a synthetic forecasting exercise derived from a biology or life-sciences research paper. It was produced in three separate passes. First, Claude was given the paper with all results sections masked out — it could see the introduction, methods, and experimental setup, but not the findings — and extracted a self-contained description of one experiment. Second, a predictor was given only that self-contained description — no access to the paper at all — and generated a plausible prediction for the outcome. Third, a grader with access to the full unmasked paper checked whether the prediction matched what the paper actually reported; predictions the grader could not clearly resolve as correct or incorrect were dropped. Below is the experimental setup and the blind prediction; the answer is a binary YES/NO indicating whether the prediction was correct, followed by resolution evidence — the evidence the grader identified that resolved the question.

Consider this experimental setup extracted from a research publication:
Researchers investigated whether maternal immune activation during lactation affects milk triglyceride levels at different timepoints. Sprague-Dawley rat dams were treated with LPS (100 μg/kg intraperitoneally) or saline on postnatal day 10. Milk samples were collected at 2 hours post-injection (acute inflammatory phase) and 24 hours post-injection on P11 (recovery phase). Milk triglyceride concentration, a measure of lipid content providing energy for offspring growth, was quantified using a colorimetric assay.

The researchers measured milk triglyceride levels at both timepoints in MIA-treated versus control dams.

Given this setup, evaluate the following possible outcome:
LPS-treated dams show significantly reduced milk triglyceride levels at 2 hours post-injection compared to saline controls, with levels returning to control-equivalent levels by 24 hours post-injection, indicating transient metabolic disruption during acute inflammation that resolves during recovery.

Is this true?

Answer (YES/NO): NO